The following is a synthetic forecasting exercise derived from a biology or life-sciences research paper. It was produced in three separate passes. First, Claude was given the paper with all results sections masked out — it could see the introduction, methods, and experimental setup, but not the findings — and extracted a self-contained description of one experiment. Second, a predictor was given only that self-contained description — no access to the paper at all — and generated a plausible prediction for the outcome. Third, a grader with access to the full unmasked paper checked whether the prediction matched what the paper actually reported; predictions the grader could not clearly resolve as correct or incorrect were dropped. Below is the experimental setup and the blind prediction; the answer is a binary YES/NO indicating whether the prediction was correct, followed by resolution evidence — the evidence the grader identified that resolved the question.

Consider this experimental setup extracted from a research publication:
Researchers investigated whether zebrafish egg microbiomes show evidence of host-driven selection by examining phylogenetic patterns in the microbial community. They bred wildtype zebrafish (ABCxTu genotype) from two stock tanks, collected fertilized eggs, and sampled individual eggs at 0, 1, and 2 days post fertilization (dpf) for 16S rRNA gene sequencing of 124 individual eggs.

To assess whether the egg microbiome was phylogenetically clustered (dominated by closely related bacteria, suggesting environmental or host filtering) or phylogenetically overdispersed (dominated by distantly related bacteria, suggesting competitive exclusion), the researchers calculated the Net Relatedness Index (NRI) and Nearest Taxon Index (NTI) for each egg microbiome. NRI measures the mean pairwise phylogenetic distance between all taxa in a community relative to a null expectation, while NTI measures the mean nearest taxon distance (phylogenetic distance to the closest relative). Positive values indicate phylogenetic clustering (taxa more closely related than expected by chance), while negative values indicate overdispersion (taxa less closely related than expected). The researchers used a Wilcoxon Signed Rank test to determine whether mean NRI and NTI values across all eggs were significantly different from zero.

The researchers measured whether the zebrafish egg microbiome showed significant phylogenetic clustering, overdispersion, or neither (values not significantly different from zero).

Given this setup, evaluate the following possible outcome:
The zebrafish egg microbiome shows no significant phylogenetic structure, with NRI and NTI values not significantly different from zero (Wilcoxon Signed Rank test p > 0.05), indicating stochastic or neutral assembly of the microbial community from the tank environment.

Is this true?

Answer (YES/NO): NO